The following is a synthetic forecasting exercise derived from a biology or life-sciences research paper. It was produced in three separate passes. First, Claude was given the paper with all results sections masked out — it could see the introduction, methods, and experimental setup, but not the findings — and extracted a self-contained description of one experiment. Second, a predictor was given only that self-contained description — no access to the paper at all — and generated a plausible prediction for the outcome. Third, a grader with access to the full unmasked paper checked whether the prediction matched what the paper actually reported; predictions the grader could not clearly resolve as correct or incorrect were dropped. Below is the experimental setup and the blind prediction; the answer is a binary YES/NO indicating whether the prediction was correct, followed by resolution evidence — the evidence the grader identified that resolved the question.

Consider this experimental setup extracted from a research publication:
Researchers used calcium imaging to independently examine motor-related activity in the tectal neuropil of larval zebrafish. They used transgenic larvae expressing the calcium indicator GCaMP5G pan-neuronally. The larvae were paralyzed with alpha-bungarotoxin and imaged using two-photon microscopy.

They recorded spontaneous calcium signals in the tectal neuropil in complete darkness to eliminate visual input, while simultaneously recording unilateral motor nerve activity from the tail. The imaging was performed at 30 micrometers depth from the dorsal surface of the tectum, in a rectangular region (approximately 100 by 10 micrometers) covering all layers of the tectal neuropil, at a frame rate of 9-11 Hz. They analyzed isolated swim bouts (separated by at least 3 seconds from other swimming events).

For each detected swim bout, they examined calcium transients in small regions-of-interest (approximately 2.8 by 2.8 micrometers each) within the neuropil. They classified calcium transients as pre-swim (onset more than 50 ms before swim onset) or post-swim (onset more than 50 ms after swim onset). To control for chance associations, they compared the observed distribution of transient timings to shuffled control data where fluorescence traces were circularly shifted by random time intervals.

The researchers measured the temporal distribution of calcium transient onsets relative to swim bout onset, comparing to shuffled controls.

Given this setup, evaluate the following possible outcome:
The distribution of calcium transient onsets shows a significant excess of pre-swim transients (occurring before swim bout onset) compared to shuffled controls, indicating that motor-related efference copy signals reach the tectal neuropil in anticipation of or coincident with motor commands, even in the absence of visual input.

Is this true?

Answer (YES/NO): NO